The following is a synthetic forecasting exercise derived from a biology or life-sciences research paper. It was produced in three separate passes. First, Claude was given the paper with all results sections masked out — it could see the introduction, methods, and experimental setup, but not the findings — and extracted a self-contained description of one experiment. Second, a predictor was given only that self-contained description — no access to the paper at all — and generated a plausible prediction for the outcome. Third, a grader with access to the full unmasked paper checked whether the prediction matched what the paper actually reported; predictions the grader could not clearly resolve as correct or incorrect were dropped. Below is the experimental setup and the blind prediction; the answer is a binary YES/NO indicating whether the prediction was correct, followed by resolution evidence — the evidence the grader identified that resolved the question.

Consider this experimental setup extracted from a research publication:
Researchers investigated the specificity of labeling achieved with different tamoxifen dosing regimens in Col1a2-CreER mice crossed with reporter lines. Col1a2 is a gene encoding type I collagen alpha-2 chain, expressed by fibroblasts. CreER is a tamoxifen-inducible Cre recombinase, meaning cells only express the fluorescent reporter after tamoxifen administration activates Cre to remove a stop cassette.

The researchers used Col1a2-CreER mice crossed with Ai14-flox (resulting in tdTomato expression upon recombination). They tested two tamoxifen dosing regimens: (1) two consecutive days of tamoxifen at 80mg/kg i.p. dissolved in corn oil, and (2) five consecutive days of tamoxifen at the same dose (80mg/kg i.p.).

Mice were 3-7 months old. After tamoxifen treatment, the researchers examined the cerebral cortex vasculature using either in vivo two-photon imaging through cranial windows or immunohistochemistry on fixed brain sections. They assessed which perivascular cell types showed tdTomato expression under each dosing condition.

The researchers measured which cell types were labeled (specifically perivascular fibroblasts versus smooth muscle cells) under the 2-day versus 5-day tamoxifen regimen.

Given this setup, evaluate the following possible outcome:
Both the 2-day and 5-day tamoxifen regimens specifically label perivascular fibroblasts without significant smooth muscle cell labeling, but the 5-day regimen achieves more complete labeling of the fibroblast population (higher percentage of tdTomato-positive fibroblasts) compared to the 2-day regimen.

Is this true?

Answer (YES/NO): NO